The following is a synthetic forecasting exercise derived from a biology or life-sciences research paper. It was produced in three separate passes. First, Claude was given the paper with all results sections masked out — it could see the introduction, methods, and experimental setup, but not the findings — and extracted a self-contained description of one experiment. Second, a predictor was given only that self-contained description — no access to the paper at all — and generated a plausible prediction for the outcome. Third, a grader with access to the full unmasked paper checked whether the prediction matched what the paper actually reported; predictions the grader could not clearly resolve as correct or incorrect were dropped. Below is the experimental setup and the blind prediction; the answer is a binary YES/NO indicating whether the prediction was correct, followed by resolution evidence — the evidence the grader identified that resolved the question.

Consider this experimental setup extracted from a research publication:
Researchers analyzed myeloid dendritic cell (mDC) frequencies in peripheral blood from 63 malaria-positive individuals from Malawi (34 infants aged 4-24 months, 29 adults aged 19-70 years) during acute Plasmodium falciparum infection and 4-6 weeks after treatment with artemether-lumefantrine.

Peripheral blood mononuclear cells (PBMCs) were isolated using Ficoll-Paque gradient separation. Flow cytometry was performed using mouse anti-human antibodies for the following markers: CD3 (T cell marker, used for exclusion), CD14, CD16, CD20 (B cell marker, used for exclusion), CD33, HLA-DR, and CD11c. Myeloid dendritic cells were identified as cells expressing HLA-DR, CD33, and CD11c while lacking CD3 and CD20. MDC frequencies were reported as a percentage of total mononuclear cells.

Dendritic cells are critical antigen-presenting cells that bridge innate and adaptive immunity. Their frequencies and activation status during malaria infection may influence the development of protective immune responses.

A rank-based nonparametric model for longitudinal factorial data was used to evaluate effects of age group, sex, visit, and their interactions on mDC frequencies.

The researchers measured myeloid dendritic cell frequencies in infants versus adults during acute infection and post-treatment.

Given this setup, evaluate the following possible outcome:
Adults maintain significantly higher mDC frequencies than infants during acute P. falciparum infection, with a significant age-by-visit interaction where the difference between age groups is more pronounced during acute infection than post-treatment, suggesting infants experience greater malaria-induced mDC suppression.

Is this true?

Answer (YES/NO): YES